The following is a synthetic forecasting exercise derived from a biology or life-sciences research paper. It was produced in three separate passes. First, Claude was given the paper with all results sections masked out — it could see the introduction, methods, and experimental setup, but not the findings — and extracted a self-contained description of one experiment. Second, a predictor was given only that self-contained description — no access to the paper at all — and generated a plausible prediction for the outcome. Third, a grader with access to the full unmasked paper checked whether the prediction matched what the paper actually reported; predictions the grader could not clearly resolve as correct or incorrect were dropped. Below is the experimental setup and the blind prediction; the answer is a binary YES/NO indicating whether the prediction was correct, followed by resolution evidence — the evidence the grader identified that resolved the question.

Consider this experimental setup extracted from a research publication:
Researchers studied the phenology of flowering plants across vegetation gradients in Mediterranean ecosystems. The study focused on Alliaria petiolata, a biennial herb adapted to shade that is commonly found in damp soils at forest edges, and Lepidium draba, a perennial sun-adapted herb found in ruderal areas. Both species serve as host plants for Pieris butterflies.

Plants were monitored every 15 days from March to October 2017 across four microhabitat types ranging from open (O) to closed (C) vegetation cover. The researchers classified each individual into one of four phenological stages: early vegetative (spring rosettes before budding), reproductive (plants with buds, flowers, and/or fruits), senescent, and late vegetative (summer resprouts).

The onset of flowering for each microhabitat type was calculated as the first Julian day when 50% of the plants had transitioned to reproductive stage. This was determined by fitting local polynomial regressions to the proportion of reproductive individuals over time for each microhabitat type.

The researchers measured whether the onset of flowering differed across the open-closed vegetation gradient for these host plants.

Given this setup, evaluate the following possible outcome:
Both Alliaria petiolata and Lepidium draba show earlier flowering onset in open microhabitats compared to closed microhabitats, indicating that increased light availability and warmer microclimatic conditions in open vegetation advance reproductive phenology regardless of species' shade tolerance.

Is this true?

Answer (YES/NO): YES